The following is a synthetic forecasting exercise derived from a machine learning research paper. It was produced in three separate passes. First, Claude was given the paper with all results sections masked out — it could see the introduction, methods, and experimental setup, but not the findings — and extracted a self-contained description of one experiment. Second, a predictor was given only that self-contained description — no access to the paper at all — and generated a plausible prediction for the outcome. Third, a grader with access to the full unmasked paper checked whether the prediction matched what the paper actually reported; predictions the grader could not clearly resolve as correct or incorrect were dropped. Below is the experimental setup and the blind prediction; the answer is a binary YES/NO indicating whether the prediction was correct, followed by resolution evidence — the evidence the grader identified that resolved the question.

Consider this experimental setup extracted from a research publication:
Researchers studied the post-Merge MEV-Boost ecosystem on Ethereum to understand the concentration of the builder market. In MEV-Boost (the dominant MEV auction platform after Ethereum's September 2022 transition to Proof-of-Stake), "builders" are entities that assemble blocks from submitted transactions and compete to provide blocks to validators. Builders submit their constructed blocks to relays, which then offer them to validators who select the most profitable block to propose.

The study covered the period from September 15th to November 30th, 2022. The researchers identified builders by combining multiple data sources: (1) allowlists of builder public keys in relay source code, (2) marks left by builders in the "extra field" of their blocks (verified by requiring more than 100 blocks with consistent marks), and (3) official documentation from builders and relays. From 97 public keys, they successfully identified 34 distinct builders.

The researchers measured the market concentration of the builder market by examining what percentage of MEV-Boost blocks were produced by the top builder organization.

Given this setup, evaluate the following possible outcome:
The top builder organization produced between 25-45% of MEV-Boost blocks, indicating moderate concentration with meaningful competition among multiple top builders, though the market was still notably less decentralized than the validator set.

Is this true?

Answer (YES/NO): YES